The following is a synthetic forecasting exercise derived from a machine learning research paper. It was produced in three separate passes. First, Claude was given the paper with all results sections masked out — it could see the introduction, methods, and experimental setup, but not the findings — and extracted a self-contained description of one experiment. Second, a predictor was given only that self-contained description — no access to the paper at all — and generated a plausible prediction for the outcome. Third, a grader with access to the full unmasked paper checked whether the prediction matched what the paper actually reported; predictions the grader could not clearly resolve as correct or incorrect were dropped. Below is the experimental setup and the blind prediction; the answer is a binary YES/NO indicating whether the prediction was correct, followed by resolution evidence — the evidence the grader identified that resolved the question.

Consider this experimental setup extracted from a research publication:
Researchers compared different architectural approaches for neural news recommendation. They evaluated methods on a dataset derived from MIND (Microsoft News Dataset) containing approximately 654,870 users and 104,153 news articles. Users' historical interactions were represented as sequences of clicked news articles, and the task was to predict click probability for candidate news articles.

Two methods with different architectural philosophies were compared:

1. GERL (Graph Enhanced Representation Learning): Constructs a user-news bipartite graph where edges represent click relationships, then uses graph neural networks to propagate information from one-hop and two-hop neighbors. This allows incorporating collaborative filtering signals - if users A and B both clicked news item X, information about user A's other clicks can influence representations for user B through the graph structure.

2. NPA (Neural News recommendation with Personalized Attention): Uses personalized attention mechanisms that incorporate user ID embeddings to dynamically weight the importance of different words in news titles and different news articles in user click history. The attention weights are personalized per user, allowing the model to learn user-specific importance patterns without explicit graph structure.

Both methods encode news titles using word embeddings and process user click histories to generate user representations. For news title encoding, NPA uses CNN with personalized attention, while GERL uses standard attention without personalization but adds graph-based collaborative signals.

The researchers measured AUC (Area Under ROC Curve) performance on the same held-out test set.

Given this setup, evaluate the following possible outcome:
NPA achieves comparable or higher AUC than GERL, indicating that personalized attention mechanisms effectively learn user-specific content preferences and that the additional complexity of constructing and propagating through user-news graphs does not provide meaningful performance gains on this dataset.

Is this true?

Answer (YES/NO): YES